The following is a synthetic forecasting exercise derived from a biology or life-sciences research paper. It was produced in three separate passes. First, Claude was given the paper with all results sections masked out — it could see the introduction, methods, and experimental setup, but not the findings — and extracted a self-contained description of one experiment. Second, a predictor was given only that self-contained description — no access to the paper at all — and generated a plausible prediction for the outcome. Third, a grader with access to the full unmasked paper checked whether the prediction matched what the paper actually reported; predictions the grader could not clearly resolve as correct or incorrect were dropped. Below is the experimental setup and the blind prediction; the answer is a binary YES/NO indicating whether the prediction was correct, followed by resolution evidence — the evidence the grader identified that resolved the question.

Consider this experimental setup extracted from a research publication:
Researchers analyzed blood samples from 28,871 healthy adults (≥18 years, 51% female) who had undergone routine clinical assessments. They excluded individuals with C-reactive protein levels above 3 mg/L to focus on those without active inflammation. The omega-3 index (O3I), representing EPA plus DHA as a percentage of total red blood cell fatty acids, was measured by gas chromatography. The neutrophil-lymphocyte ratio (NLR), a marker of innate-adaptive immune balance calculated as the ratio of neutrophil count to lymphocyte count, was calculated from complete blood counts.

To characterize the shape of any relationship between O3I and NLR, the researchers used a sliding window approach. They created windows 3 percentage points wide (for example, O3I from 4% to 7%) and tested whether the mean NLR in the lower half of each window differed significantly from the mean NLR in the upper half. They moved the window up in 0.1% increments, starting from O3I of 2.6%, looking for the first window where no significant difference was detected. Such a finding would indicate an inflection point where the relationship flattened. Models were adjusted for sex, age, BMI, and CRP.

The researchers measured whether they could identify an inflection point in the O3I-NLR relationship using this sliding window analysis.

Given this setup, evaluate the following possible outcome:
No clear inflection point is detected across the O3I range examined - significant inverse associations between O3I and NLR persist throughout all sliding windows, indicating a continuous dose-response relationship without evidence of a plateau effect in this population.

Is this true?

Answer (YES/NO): NO